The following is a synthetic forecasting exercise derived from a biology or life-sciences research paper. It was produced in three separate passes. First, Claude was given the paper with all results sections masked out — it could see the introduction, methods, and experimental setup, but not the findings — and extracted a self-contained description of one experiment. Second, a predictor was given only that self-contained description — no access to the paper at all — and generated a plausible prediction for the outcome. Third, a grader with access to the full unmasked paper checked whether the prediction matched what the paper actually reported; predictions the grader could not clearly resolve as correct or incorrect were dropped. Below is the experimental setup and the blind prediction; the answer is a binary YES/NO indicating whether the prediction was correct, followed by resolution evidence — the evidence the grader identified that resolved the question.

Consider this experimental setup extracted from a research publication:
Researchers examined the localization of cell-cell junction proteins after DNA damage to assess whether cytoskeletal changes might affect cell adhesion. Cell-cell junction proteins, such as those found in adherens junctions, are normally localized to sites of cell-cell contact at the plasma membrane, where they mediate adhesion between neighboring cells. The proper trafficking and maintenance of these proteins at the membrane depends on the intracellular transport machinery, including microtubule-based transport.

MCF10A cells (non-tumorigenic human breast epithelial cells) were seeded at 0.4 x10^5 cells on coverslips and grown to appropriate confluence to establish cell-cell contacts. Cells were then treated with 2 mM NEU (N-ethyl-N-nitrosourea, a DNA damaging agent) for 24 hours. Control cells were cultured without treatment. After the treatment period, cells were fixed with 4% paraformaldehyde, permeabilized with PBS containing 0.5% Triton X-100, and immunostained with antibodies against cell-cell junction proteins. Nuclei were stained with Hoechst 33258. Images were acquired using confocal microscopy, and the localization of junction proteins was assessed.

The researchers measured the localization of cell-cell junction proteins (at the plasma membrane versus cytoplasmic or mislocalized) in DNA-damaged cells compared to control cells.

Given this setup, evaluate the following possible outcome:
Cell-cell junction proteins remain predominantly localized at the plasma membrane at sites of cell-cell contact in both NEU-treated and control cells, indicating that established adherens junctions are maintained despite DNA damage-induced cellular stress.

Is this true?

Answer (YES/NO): NO